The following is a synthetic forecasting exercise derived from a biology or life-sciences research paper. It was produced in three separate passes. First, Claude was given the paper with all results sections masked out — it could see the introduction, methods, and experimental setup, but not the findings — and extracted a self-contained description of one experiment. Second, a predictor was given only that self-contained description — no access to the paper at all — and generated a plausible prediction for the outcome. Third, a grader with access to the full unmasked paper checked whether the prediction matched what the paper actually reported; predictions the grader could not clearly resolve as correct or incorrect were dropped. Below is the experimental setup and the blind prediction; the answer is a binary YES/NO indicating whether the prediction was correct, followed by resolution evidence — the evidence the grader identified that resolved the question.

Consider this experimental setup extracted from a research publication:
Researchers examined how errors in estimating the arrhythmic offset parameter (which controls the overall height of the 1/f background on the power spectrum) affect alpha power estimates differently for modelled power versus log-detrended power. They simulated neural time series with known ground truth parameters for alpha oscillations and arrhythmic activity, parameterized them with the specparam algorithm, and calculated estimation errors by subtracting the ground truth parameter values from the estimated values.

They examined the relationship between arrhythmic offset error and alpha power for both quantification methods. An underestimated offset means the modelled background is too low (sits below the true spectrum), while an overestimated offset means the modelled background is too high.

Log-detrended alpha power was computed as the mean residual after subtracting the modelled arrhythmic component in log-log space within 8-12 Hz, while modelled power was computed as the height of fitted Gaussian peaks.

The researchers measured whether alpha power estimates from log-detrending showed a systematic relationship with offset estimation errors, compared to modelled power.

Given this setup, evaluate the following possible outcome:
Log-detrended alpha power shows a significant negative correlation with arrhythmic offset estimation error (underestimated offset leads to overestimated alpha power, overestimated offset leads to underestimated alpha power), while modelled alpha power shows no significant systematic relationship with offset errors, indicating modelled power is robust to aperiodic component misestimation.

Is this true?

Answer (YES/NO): NO